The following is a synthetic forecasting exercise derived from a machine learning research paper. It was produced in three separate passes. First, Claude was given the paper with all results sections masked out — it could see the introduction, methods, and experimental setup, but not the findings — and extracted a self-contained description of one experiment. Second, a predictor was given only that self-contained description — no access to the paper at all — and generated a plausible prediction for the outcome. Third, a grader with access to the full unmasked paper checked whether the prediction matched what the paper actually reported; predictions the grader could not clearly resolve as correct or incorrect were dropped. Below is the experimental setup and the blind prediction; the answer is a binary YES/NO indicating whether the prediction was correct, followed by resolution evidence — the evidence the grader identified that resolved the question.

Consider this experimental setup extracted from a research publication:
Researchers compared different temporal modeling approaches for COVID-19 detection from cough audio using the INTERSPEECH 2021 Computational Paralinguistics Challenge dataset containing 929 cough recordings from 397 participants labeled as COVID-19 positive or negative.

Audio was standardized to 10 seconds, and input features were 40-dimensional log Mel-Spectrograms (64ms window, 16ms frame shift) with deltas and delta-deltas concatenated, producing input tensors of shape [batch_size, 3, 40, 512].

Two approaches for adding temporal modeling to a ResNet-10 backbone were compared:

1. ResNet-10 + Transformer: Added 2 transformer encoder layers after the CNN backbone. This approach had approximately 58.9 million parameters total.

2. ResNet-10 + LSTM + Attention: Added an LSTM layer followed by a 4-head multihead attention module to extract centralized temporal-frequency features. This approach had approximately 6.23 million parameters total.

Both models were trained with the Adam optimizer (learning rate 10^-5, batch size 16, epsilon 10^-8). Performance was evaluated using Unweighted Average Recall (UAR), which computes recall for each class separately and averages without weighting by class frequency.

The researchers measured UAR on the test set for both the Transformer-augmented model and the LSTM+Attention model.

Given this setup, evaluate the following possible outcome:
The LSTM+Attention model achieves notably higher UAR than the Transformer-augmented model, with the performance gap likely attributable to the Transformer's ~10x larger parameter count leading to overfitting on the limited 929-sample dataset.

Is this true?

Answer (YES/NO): YES